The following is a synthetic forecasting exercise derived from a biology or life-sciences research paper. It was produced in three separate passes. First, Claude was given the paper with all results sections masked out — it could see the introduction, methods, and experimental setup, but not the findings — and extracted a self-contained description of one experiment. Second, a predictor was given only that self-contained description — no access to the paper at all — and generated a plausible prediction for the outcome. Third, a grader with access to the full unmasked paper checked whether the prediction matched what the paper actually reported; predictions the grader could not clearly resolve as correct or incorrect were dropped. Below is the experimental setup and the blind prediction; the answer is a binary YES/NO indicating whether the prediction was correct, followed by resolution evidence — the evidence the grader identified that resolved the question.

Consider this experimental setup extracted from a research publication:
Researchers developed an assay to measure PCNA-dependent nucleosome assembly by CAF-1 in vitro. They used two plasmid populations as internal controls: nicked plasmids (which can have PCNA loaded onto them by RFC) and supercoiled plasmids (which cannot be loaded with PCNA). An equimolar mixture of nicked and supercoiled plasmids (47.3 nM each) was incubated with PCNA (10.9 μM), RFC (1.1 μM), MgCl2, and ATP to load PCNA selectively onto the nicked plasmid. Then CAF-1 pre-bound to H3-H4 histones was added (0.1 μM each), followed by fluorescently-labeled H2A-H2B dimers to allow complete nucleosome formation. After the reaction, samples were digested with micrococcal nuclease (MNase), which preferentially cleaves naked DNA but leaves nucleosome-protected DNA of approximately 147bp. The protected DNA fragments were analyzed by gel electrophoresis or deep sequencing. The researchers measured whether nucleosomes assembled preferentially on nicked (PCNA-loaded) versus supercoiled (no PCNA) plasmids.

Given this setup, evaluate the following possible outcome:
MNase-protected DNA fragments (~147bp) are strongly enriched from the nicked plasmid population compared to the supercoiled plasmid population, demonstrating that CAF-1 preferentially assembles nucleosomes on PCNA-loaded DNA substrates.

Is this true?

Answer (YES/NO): NO